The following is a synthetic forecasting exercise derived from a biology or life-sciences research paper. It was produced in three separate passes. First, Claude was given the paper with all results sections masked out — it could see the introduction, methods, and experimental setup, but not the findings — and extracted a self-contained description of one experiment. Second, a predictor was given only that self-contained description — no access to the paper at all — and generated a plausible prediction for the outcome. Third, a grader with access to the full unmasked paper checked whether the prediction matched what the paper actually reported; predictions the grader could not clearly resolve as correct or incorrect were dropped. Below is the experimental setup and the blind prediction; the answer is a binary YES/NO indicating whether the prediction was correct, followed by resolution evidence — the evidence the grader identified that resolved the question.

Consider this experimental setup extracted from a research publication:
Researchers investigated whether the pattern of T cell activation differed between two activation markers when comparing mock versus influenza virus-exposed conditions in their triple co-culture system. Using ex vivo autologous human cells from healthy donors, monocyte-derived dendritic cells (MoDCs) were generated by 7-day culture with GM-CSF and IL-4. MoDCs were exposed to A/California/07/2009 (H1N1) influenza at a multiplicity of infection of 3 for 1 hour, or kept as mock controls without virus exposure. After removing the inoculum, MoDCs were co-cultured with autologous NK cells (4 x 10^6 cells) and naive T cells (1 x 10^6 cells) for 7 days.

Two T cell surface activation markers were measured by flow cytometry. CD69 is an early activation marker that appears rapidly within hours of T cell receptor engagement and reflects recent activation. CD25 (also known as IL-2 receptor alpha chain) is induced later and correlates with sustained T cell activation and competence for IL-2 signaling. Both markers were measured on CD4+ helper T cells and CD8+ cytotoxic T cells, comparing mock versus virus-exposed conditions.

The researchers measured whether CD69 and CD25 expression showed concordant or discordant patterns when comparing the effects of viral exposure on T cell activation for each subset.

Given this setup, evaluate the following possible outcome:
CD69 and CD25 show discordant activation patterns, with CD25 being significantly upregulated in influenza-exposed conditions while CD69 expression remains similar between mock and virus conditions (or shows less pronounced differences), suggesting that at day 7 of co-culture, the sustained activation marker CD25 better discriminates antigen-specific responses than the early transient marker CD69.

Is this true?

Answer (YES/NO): NO